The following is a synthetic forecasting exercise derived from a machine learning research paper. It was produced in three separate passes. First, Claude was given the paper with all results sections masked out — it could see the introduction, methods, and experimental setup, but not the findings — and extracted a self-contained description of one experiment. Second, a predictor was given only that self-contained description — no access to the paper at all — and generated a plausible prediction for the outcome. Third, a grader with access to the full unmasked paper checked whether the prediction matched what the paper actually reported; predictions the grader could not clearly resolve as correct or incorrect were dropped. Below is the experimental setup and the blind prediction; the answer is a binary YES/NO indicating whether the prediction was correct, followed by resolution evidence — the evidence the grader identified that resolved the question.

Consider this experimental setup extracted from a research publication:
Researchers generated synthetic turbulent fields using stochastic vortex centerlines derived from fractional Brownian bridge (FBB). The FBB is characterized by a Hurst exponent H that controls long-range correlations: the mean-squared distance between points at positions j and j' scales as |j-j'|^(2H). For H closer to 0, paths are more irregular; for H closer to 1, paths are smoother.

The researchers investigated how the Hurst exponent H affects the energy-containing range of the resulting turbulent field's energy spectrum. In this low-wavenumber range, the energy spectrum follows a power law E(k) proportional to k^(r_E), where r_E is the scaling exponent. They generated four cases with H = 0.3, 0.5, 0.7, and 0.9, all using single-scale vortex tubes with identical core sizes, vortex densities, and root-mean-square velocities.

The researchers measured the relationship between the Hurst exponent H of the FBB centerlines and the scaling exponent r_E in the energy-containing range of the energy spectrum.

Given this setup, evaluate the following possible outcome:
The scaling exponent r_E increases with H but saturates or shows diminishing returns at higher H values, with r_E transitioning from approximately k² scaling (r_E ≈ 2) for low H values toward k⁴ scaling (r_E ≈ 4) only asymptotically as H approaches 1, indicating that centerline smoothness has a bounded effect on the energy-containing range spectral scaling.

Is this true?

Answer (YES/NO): NO